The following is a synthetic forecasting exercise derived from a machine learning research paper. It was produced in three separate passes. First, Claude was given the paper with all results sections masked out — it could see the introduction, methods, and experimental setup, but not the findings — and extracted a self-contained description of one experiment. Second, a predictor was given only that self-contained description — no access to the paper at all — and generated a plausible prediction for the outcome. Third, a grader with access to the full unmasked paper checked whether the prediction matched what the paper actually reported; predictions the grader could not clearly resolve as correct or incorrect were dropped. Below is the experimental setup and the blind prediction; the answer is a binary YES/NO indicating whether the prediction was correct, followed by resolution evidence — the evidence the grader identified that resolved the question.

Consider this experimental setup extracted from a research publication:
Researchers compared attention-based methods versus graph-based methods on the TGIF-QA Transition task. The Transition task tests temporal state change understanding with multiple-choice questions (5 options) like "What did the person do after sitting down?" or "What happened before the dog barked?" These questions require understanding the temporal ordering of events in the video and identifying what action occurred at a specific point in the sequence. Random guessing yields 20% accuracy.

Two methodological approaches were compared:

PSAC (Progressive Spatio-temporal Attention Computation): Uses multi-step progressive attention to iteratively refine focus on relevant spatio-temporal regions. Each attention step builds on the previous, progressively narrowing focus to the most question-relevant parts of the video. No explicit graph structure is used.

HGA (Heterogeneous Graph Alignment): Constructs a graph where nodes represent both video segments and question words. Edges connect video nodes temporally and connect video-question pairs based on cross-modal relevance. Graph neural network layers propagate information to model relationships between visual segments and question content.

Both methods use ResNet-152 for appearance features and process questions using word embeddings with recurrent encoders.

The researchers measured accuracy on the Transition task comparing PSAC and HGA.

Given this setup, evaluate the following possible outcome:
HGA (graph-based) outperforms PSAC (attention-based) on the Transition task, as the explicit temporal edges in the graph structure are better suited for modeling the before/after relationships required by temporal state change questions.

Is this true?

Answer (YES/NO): YES